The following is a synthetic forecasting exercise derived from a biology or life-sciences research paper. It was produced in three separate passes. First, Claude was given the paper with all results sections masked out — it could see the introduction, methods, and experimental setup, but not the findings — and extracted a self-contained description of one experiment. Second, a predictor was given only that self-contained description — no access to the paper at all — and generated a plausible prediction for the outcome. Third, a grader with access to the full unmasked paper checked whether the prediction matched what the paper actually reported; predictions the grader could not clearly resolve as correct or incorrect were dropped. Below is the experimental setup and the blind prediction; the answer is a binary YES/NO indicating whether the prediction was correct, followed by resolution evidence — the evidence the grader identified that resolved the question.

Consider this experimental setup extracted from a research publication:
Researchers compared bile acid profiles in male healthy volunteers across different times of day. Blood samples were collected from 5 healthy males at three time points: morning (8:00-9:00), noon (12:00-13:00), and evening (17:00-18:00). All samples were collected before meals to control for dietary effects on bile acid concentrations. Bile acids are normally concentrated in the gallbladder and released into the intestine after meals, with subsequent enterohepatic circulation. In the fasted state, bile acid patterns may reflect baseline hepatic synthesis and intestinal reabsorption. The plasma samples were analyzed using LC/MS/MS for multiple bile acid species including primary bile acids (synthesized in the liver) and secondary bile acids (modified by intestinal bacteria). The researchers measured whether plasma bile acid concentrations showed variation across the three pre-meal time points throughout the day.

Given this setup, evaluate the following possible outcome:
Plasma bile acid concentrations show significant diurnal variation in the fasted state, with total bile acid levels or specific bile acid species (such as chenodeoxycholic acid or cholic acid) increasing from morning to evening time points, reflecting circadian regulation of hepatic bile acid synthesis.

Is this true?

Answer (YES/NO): NO